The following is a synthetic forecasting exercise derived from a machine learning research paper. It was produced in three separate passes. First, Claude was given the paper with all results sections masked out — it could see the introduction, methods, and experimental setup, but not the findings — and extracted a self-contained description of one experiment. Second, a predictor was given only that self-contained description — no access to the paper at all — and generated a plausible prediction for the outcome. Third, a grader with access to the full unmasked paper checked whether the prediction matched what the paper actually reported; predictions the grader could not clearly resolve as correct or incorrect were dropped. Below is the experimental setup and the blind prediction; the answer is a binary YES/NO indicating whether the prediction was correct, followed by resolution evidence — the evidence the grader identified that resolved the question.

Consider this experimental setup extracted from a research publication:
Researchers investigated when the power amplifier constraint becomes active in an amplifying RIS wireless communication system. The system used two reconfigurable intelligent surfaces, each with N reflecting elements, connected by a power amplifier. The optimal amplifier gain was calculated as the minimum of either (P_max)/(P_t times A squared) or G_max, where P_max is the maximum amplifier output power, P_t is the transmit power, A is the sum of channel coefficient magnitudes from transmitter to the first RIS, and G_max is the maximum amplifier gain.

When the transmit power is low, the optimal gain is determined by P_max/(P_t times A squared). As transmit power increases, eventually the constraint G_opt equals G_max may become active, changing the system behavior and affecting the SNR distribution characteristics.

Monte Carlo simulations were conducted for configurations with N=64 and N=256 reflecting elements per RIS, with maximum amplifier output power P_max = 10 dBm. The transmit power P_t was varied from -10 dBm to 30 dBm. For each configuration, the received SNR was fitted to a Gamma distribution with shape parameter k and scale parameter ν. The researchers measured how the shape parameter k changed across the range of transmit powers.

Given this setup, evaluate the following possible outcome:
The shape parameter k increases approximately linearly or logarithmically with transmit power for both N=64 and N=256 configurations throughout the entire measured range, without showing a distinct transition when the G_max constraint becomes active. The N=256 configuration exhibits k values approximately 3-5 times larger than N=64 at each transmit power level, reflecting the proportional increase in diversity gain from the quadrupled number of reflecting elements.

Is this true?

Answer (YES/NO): NO